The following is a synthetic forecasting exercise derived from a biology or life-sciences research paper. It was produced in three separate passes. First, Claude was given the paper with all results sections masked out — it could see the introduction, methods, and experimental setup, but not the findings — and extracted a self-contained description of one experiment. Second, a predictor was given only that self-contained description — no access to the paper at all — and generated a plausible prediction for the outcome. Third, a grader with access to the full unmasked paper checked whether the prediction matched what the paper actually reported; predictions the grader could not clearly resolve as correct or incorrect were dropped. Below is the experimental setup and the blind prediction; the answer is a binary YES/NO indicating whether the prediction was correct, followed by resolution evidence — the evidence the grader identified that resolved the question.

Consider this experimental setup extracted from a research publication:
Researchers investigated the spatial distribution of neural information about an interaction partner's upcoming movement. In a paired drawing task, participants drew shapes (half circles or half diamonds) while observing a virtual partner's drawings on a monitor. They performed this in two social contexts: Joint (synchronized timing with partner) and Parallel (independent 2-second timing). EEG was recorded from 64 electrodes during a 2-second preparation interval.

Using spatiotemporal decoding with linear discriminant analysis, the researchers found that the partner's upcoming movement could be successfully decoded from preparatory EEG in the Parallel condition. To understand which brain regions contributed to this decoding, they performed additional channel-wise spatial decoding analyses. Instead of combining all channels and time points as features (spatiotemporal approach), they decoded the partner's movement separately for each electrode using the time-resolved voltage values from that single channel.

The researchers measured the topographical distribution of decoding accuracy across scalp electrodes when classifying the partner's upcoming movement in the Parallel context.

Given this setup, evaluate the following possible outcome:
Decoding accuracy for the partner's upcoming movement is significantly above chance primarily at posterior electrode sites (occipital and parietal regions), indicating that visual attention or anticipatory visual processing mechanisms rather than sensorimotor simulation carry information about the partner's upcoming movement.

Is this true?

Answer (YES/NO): YES